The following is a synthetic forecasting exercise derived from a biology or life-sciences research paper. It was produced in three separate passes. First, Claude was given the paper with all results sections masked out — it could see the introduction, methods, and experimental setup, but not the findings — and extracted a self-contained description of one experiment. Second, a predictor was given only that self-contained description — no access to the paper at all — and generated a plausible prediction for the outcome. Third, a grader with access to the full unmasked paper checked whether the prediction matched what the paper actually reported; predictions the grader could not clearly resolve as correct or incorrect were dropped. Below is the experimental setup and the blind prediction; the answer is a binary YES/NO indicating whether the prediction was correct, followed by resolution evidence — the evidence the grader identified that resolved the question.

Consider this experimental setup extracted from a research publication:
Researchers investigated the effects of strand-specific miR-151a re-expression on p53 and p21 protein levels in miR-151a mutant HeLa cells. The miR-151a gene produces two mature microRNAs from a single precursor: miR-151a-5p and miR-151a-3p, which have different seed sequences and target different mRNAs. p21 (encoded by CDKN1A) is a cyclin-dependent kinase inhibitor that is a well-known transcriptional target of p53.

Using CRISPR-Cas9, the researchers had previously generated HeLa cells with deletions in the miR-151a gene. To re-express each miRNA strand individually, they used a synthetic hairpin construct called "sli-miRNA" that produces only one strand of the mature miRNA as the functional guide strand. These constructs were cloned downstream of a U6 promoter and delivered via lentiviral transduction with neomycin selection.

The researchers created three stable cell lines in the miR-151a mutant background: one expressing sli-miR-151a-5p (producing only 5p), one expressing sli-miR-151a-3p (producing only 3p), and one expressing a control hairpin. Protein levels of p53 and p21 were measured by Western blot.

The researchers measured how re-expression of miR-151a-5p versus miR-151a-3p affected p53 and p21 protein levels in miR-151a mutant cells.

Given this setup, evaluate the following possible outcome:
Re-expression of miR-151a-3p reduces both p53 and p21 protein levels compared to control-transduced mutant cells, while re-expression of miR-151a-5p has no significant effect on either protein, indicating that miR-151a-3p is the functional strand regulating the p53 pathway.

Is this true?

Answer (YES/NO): NO